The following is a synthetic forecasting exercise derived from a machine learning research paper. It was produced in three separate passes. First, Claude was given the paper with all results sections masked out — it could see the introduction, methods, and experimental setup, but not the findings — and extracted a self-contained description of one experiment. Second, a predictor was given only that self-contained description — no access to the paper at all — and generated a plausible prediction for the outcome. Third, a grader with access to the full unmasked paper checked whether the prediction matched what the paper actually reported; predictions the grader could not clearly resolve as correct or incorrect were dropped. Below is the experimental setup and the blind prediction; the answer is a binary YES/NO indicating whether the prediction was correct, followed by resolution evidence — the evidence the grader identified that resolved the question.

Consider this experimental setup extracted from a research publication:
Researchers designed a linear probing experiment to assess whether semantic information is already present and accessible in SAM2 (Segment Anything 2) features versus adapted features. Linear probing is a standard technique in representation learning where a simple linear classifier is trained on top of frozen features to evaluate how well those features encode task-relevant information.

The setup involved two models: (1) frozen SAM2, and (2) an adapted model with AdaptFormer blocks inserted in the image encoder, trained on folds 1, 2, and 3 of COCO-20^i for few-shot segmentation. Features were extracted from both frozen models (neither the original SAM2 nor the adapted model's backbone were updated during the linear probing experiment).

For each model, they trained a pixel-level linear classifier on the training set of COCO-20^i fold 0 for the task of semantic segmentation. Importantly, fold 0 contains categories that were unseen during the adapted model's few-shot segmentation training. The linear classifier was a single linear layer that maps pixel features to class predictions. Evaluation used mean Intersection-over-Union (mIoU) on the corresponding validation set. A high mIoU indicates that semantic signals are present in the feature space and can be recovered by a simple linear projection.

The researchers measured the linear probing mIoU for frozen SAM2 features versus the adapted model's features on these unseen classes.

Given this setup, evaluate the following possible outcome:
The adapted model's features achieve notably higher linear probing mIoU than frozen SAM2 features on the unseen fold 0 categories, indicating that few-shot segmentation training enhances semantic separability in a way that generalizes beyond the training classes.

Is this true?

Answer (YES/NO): NO